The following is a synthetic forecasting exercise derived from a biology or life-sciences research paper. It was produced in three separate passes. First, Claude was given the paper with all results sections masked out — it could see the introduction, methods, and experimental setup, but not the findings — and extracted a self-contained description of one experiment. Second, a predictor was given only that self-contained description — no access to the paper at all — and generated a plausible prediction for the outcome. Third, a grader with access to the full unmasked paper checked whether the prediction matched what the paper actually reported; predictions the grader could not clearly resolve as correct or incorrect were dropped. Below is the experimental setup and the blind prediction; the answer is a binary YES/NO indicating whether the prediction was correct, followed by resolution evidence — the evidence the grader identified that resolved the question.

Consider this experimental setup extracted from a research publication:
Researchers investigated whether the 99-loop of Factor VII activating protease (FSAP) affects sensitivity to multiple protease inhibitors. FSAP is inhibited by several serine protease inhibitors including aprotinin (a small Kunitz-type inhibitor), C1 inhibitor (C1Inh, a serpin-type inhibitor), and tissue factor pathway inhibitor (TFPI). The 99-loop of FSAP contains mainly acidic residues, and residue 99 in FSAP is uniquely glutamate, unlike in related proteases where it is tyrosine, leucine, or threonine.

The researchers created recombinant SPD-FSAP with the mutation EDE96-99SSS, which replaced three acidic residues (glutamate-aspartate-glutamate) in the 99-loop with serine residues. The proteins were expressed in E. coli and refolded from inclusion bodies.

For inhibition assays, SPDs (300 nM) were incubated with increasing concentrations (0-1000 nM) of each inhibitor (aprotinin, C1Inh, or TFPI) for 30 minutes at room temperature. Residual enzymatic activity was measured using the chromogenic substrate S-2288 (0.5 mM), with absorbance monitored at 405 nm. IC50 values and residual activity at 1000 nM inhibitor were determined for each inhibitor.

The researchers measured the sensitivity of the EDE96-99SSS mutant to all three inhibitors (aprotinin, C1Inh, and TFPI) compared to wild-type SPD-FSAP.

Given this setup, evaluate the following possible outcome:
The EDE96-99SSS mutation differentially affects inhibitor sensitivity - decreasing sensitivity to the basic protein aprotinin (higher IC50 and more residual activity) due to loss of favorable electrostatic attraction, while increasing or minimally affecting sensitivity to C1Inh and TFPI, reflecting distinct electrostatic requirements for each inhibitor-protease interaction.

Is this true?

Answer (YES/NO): NO